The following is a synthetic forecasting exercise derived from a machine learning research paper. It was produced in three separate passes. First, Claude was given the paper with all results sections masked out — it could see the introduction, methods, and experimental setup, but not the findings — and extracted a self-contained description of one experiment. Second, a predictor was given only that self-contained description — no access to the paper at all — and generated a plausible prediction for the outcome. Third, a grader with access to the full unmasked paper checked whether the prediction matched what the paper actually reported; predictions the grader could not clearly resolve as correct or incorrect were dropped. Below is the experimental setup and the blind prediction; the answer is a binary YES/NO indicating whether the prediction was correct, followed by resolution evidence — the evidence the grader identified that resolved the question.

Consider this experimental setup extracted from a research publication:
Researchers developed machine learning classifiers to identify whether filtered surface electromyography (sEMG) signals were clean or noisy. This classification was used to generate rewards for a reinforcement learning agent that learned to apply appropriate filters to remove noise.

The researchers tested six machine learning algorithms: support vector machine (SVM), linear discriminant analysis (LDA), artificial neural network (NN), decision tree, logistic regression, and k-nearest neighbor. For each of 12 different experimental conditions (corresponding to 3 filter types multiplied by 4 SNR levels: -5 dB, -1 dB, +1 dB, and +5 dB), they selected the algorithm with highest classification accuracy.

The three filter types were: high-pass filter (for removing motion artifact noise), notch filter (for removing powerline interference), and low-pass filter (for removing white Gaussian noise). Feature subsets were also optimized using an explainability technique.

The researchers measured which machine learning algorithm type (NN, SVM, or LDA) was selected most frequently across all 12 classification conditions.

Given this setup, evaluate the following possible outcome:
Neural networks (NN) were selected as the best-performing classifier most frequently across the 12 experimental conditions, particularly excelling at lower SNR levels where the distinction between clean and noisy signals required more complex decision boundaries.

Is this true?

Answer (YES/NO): NO